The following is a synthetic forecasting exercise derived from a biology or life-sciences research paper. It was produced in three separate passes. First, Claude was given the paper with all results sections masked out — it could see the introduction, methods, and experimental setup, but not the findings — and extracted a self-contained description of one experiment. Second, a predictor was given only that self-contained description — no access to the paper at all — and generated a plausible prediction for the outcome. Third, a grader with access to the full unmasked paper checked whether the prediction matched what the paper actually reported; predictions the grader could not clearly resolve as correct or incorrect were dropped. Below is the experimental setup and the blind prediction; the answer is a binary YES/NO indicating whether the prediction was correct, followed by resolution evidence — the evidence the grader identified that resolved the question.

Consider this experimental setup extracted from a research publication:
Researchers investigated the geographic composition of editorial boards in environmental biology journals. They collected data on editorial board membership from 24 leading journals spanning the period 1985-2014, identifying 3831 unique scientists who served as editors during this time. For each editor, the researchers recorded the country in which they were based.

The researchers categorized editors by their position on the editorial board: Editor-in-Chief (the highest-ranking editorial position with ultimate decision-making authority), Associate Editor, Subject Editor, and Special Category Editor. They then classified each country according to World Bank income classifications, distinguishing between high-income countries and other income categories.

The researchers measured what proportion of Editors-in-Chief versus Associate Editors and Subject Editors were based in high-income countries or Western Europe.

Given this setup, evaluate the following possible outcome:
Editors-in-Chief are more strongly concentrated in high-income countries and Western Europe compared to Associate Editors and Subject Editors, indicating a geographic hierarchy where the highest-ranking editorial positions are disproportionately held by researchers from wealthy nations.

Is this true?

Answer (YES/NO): YES